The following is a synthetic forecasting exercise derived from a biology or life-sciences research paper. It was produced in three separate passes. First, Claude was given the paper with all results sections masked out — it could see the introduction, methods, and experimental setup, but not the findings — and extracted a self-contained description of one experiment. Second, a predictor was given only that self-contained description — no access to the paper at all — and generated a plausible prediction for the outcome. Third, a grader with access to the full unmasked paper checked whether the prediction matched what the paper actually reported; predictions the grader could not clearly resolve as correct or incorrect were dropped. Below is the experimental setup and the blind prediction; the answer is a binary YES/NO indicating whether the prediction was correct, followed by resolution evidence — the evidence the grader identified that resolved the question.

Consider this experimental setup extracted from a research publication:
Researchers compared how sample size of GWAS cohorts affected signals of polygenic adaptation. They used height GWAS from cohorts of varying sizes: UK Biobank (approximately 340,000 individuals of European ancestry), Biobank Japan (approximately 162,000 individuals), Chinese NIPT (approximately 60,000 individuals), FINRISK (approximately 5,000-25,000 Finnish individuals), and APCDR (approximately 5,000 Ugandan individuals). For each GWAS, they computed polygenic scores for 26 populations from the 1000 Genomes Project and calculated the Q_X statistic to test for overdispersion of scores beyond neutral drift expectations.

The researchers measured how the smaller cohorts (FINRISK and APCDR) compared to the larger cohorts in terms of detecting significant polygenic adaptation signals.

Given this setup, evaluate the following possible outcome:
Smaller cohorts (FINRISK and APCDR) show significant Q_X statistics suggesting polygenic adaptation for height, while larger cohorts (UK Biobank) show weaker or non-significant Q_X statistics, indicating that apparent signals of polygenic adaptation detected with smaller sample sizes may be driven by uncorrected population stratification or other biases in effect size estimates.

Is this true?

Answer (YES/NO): NO